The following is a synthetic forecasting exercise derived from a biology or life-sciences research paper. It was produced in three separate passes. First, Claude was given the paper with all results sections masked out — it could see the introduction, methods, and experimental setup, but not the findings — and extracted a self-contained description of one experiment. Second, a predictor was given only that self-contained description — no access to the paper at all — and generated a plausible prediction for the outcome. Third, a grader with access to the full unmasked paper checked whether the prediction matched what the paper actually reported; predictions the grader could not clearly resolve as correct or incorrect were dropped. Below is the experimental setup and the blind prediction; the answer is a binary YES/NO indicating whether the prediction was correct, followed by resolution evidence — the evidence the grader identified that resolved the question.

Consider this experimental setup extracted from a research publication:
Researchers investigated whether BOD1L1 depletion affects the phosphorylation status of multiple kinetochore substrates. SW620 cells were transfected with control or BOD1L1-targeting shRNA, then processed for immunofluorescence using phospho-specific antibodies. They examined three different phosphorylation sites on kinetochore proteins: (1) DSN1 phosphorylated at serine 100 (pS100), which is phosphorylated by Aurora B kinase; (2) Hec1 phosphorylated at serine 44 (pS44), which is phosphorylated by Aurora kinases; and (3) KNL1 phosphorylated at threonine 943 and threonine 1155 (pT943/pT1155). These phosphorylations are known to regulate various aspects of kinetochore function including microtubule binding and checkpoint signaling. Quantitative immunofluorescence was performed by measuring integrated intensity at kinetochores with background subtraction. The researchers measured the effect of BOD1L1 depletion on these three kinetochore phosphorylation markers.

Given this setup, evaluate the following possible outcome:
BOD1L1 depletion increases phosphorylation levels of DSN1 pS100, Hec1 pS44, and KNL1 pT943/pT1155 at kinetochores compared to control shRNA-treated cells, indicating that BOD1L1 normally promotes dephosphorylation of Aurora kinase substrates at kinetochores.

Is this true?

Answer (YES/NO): NO